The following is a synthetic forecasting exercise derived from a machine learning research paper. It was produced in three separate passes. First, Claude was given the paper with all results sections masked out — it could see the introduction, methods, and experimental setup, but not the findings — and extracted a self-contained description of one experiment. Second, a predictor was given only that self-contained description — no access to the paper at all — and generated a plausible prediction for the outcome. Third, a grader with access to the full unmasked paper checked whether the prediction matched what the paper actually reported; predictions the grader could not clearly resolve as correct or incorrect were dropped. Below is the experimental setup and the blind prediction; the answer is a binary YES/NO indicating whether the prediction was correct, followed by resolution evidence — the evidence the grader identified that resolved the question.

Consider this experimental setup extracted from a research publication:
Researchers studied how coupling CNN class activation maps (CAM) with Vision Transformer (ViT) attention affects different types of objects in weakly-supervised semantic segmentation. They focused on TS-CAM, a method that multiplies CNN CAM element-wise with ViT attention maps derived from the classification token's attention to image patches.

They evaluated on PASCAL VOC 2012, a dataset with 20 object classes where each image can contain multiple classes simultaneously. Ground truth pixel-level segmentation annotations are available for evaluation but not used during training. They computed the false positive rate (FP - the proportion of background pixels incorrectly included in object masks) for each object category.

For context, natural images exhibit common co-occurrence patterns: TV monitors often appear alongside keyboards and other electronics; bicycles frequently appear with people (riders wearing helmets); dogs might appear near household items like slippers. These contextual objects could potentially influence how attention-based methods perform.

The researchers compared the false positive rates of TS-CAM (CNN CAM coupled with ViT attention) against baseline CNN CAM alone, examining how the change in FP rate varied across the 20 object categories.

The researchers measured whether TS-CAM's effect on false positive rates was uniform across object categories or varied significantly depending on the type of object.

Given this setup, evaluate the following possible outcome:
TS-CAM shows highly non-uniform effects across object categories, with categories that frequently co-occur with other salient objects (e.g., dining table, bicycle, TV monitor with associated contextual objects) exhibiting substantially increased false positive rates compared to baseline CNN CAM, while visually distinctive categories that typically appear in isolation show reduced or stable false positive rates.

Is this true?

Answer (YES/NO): NO